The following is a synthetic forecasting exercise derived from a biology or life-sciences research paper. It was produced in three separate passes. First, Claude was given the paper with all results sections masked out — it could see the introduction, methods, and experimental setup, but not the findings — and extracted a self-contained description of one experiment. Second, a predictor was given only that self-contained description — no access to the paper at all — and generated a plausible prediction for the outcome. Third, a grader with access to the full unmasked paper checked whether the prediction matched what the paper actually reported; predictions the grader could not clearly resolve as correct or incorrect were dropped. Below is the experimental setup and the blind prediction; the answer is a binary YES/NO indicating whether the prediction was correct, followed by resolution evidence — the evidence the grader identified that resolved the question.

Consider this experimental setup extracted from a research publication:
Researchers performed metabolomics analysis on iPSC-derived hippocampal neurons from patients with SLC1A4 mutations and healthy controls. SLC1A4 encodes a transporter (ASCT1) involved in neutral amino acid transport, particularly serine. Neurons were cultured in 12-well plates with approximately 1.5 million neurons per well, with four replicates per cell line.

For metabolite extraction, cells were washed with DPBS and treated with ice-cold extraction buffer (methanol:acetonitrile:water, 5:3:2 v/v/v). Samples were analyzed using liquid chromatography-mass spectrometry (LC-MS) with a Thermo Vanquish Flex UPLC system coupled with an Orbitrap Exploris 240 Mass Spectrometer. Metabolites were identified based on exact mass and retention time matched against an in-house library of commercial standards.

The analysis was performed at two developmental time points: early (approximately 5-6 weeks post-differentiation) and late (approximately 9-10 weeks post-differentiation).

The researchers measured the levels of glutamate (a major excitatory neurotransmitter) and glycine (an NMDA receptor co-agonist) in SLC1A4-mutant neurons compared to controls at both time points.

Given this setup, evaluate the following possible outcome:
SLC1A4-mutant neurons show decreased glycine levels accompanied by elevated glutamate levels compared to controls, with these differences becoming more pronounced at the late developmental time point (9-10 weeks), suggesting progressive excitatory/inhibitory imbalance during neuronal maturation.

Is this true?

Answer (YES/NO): NO